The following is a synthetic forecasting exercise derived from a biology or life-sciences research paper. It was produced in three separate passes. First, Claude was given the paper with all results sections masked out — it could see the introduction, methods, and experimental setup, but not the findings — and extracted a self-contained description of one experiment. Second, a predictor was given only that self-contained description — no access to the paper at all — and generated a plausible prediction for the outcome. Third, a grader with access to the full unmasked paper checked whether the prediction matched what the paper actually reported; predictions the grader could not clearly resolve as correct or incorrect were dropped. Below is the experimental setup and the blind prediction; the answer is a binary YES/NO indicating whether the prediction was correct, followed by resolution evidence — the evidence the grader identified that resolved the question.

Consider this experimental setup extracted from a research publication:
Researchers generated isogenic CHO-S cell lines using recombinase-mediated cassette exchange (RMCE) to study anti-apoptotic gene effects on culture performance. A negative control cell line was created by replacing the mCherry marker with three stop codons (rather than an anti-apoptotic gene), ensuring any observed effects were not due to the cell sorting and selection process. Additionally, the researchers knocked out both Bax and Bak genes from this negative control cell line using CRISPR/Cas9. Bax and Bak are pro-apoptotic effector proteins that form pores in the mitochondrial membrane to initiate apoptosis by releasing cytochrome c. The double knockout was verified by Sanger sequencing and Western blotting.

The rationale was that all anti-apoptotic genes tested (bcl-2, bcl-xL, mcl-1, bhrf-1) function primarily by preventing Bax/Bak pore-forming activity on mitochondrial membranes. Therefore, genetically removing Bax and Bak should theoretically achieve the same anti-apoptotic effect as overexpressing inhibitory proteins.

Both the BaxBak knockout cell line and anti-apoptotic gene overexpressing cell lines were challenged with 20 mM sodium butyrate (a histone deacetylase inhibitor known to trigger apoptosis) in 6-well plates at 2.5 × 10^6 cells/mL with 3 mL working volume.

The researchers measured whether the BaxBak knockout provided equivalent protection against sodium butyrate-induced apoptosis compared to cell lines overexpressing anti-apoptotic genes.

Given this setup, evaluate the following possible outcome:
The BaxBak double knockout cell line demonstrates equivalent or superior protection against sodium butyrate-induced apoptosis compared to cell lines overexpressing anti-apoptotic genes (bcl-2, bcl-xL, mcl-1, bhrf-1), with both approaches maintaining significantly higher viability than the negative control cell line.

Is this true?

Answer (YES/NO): YES